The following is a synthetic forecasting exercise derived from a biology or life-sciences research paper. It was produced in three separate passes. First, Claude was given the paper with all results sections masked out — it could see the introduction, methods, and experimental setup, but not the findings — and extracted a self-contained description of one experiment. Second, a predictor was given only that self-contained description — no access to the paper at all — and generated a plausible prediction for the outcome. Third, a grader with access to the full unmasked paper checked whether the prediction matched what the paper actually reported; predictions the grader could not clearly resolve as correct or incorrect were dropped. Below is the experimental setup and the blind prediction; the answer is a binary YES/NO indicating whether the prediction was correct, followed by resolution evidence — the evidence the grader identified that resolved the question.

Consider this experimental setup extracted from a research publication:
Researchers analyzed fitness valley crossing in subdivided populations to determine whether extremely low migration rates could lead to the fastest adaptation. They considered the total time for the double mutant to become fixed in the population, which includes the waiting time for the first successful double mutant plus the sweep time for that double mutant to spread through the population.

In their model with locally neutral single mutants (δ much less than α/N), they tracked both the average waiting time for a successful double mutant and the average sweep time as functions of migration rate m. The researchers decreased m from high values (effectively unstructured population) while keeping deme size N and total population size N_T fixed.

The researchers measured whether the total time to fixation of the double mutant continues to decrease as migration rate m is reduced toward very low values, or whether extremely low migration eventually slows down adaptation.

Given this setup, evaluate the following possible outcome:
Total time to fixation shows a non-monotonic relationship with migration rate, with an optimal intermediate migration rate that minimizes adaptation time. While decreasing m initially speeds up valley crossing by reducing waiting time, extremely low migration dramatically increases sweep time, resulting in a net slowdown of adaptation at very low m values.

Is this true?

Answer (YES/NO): YES